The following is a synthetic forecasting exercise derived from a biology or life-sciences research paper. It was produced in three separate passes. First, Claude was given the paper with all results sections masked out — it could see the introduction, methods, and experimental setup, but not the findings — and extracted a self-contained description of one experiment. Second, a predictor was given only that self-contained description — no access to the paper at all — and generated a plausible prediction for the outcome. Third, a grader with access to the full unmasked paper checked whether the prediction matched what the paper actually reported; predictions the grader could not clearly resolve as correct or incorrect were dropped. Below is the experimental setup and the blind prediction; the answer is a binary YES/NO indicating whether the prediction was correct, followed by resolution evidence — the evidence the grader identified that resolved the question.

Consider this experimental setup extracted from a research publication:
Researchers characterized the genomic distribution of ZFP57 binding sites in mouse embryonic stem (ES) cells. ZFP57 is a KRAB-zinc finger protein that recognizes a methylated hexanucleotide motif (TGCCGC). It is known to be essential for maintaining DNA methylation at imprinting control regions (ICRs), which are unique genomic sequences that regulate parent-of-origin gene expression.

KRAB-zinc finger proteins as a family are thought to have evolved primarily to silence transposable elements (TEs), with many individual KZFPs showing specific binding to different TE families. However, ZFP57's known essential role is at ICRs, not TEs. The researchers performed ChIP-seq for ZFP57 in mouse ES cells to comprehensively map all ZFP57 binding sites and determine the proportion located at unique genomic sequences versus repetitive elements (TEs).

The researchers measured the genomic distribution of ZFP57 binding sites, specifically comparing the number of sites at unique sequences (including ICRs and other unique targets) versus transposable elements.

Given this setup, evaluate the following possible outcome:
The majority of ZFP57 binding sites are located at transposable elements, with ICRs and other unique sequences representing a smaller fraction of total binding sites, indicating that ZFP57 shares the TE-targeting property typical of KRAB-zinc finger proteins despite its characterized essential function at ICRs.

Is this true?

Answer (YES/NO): YES